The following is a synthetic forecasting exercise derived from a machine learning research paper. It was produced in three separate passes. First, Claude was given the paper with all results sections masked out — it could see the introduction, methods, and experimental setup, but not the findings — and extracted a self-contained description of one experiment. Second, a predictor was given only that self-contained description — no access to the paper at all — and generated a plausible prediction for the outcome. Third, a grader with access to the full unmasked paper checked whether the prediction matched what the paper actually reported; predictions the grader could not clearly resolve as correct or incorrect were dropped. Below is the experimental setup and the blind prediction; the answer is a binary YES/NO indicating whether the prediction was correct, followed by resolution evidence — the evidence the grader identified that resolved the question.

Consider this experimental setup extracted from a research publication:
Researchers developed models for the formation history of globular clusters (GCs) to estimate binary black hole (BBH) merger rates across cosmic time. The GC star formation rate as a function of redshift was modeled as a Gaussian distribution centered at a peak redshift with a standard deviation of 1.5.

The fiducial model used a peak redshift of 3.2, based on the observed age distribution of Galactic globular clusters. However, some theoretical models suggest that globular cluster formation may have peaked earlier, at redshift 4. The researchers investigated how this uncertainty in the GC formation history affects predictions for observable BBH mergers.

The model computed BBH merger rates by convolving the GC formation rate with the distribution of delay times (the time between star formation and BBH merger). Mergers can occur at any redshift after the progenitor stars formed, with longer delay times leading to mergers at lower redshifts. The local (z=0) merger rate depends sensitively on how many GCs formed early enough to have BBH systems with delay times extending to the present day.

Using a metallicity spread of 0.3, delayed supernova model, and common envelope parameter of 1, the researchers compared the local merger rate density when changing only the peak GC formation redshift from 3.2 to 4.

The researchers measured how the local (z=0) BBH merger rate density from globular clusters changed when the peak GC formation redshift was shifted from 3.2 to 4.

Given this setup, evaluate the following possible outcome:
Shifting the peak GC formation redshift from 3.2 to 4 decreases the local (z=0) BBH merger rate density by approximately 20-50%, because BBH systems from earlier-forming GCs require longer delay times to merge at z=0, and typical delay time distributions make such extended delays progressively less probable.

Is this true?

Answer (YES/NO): NO